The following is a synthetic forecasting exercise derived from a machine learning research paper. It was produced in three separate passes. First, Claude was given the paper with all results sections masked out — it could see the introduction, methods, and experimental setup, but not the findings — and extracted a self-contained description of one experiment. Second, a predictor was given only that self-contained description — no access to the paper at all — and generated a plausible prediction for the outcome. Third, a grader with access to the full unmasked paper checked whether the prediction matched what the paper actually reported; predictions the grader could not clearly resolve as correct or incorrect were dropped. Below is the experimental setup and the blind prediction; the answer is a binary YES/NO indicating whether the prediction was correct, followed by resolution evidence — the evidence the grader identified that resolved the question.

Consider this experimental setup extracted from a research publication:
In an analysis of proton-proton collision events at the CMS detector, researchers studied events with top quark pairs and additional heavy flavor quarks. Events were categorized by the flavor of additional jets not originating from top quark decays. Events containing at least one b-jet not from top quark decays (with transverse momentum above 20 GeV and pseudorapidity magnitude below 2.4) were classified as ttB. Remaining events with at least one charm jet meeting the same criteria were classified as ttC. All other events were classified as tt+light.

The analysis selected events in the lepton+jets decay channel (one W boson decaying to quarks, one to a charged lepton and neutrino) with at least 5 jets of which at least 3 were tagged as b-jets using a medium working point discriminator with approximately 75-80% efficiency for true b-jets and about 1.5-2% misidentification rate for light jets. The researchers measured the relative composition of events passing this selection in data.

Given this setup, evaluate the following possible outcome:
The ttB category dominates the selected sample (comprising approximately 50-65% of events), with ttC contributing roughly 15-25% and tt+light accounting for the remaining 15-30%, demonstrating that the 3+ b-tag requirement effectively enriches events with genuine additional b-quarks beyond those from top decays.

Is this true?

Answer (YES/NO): NO